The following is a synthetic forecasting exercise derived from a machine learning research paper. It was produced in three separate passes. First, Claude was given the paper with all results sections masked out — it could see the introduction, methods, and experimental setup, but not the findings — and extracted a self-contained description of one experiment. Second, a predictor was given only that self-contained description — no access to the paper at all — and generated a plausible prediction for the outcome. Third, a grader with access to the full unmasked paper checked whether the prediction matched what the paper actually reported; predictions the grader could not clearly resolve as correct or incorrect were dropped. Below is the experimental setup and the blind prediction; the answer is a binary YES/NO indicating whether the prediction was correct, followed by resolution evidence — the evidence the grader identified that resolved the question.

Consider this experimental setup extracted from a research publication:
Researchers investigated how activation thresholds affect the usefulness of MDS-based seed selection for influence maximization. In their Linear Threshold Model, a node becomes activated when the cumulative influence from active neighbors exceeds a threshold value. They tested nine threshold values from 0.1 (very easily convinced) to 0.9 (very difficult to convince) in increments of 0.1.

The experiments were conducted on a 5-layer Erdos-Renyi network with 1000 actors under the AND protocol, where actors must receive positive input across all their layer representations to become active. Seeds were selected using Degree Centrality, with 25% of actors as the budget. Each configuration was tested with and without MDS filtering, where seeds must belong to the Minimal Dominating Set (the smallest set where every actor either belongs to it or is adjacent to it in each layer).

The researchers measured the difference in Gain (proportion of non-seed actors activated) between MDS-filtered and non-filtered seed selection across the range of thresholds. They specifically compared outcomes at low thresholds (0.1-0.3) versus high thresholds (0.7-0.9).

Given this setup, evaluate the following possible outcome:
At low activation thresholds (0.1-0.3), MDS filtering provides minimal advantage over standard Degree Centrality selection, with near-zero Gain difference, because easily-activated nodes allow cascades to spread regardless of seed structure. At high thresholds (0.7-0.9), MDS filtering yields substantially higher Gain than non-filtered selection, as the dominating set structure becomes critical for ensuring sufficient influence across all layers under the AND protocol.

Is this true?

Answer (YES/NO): NO